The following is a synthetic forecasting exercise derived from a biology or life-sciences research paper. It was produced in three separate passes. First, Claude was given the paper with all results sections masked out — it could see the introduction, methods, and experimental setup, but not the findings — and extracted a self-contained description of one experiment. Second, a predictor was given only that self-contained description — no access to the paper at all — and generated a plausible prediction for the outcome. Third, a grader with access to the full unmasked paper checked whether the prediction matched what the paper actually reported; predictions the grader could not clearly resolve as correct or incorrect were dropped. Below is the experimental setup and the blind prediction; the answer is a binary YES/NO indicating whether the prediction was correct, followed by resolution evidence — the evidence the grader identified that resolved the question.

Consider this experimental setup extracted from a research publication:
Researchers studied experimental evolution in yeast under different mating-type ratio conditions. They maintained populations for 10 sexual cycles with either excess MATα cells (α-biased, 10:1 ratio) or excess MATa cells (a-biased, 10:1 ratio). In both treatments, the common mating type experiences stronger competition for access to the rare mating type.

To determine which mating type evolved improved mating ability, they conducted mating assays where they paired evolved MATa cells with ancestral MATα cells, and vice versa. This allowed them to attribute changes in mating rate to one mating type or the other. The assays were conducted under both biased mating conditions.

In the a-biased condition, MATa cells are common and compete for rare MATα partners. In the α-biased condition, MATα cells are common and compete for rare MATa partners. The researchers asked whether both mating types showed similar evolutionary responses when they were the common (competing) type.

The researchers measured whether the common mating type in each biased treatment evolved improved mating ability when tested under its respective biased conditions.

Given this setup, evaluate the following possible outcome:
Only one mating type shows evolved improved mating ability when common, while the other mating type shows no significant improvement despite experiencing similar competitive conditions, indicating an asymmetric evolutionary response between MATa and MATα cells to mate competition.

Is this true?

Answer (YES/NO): YES